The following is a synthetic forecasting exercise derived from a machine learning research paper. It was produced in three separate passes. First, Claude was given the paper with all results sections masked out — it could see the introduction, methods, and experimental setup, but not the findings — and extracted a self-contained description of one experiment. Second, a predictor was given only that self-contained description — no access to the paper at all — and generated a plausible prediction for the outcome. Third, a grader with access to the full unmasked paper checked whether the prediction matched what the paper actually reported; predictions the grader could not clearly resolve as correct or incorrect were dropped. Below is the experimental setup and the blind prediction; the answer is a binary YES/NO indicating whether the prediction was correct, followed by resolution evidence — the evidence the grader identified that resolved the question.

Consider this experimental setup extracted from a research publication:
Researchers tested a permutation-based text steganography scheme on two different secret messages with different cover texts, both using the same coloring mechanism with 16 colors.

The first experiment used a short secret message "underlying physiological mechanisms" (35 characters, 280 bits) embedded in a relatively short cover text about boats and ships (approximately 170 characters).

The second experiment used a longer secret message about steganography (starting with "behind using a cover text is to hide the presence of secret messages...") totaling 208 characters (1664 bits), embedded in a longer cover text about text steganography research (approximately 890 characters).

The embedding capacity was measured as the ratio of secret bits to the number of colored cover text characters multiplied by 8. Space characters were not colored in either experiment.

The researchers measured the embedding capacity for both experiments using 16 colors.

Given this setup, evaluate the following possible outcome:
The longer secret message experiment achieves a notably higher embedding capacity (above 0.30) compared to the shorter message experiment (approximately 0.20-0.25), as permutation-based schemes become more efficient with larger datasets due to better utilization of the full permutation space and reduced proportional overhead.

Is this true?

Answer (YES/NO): NO